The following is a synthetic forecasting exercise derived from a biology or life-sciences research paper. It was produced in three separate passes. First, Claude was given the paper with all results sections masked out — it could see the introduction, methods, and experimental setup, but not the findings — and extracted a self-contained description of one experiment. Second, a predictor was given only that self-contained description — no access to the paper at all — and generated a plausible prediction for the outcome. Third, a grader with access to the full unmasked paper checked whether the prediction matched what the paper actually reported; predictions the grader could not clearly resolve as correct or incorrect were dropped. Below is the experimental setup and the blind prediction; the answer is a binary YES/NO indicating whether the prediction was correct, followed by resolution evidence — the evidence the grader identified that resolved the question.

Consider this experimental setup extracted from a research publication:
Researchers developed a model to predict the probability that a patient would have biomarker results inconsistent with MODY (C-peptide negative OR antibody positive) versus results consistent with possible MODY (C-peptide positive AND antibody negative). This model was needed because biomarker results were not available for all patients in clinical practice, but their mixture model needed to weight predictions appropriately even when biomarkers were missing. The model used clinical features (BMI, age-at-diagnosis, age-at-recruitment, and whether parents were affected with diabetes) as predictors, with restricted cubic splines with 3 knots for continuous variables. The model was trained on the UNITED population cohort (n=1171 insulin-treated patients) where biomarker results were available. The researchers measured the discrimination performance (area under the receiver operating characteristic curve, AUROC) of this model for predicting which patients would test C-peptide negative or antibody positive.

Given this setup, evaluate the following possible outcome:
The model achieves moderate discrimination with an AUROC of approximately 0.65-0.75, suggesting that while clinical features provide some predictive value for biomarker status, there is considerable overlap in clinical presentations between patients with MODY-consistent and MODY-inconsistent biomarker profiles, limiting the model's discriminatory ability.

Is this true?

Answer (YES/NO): NO